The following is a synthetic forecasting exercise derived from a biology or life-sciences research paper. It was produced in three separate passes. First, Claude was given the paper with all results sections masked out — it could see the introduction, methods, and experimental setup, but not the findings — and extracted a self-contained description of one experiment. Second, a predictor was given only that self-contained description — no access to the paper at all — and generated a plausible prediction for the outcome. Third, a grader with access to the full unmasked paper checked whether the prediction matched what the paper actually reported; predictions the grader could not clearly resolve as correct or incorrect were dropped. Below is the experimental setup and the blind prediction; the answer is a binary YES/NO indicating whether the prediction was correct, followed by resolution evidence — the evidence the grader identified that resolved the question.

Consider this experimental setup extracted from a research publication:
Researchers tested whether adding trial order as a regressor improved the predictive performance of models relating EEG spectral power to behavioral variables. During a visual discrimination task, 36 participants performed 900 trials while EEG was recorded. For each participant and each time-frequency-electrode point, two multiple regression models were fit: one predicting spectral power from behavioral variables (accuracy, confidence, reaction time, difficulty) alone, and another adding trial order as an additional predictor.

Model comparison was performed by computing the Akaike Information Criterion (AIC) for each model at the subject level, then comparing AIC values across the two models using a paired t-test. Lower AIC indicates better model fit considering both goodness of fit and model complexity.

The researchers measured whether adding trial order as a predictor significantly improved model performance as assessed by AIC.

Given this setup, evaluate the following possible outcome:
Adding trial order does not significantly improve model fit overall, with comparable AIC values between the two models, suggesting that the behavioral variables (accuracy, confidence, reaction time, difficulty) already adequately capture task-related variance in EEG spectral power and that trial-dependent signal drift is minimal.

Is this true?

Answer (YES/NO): NO